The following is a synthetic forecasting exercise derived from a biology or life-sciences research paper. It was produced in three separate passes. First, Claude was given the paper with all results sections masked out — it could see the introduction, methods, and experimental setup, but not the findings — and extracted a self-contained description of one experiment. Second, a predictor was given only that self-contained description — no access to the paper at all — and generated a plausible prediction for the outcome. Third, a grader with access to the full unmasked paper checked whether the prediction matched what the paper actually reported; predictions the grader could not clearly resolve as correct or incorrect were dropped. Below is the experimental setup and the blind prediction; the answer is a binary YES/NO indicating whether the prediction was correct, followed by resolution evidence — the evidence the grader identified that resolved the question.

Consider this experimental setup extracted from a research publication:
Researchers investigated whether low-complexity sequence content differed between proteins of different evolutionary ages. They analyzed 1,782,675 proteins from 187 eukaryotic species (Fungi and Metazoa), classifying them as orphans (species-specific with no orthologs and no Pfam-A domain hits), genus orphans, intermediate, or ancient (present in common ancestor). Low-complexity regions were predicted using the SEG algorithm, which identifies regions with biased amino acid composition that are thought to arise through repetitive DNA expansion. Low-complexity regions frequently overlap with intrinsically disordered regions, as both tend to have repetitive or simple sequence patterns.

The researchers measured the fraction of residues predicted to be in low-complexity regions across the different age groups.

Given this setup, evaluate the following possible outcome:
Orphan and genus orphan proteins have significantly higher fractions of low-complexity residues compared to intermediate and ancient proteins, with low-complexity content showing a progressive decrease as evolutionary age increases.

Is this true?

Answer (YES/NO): YES